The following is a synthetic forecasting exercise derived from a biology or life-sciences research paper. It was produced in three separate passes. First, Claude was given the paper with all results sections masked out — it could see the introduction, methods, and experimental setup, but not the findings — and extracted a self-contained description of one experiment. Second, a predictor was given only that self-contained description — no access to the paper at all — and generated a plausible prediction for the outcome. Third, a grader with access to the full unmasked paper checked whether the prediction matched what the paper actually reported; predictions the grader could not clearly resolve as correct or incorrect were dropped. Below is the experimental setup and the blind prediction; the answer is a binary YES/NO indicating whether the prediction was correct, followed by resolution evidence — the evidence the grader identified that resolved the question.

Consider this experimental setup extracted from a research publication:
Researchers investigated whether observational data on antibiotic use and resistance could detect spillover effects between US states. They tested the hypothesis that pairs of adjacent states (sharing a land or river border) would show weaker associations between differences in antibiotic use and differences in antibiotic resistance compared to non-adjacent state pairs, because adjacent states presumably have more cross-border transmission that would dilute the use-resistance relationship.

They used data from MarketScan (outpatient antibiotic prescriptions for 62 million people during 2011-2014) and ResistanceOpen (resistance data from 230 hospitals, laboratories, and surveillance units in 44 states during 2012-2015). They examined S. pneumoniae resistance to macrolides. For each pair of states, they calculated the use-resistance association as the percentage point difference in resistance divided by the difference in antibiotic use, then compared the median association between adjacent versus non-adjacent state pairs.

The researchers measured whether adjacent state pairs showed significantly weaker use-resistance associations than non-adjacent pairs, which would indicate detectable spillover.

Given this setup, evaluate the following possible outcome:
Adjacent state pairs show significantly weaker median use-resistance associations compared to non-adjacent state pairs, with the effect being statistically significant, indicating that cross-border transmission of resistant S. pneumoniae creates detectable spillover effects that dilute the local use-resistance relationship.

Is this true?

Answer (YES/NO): YES